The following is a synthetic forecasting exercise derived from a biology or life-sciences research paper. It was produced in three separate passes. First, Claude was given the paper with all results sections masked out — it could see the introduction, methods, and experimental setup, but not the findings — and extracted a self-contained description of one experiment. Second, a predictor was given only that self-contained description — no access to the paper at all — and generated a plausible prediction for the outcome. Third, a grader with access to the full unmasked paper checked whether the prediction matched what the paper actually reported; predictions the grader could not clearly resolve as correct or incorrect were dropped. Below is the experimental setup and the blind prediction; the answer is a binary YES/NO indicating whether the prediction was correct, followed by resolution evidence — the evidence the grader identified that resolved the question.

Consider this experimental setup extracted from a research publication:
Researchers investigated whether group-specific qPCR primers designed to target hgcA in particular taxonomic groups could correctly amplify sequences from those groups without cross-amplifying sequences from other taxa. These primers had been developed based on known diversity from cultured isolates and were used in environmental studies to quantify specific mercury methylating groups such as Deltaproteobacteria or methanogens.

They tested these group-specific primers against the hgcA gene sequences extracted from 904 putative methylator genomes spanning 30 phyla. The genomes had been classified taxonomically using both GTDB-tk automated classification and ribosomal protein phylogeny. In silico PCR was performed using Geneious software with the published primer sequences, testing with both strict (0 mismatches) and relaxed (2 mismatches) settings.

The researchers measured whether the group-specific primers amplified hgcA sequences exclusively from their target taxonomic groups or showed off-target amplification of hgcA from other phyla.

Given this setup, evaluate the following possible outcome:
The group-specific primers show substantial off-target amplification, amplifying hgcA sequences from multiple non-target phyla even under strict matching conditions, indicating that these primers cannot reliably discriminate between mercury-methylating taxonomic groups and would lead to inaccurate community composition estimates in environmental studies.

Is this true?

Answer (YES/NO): NO